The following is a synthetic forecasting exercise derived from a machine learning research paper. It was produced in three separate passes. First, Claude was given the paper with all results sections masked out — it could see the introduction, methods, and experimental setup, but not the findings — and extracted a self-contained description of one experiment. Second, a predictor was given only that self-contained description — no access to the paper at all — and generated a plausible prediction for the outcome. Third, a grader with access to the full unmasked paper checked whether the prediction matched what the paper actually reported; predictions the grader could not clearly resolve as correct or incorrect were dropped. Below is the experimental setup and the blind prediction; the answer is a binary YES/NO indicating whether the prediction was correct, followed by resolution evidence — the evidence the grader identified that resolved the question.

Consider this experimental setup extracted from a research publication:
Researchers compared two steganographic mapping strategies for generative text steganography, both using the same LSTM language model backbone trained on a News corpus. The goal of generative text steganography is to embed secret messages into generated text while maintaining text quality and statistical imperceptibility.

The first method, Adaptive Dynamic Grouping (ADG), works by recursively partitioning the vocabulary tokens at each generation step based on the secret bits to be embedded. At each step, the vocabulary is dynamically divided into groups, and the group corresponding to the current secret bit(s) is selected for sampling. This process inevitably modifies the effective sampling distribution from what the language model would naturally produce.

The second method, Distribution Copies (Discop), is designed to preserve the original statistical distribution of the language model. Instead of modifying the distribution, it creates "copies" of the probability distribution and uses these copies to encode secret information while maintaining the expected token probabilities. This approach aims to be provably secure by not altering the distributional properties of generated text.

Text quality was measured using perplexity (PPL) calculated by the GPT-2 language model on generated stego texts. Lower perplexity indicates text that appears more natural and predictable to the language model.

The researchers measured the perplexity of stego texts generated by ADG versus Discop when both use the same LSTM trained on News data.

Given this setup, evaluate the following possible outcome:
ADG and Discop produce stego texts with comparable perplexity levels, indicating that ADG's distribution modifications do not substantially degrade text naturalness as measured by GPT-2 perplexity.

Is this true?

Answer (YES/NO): NO